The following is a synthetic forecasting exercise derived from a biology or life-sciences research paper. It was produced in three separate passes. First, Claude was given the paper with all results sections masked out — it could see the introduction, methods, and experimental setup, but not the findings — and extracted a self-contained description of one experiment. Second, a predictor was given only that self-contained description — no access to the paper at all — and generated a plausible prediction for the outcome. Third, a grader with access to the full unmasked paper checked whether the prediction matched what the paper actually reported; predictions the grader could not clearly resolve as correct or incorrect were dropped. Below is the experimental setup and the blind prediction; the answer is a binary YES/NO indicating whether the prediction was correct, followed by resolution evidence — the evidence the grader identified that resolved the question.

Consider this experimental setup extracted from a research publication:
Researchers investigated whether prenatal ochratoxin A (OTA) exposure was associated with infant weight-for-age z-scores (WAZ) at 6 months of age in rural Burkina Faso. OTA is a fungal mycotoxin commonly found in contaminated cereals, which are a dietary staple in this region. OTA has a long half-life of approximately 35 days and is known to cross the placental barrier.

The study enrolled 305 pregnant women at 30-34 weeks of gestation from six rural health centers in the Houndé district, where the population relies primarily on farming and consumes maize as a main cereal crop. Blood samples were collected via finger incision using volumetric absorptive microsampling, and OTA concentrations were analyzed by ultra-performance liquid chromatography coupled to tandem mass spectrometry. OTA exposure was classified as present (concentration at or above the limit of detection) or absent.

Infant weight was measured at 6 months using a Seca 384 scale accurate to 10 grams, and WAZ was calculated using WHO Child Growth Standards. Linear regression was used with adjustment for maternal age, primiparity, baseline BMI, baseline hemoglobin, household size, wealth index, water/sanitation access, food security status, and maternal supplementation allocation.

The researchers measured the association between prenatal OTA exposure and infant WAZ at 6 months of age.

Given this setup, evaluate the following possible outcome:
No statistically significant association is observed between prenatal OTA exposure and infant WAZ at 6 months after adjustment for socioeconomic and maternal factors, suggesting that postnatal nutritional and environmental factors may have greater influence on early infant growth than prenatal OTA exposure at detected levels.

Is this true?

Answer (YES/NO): YES